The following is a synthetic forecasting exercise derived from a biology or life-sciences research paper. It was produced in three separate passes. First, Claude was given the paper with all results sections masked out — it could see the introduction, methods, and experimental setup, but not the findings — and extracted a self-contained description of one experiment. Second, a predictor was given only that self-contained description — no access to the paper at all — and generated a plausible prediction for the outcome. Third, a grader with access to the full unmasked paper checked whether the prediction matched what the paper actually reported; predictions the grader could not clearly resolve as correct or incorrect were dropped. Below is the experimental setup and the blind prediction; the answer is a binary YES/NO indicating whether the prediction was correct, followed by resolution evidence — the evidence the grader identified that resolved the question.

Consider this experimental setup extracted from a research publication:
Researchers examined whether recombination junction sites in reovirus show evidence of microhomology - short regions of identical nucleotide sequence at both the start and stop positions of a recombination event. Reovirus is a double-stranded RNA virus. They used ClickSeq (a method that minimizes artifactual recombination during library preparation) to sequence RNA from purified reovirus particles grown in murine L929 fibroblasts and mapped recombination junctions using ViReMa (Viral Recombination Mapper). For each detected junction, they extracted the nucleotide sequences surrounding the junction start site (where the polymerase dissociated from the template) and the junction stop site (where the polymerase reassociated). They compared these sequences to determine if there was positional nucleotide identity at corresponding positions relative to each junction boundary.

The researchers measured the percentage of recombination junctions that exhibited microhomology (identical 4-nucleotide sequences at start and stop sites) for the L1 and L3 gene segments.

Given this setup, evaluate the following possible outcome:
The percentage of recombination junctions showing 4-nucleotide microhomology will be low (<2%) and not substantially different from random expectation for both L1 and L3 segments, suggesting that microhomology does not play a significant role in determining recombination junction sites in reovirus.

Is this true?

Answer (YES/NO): NO